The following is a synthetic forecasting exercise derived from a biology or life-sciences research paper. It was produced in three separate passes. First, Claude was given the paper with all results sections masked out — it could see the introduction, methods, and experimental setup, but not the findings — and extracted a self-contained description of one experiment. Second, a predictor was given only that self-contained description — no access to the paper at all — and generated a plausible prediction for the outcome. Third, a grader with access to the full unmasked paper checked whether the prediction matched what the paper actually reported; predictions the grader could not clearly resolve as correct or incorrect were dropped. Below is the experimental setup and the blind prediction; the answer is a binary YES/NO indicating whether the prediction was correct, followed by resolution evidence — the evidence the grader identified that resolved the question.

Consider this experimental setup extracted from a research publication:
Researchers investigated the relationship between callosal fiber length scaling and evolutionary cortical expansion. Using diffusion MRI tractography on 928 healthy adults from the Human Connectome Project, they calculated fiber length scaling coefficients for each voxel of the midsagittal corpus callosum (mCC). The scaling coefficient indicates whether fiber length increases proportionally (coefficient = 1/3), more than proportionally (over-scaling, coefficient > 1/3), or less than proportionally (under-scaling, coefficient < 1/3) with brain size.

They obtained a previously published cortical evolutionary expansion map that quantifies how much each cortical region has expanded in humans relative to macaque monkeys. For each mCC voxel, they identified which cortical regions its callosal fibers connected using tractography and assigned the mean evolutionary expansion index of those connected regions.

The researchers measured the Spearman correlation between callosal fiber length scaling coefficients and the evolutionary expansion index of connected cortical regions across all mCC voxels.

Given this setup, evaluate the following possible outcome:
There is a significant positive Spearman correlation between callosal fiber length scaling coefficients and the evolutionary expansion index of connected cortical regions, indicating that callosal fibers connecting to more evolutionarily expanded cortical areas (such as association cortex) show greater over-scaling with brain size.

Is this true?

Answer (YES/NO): YES